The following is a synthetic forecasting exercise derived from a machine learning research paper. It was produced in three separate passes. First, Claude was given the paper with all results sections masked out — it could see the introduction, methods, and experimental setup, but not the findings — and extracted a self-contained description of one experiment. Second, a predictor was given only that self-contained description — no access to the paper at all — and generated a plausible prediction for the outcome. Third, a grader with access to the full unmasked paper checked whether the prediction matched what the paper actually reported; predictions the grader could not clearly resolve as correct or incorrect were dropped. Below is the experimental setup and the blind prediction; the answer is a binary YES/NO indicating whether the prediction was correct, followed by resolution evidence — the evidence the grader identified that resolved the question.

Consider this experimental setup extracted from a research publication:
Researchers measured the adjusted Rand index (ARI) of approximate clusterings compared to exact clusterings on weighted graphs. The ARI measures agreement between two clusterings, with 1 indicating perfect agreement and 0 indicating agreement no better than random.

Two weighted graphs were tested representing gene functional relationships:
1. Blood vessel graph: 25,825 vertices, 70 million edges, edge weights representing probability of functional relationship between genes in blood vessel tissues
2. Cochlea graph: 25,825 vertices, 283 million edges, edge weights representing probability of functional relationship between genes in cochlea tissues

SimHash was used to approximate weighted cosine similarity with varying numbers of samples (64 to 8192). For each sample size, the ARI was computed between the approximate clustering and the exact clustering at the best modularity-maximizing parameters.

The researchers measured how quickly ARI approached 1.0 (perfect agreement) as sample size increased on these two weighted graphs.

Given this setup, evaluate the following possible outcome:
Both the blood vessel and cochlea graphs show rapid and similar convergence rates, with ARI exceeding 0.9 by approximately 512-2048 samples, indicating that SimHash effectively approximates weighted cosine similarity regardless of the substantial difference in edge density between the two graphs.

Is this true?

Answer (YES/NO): NO